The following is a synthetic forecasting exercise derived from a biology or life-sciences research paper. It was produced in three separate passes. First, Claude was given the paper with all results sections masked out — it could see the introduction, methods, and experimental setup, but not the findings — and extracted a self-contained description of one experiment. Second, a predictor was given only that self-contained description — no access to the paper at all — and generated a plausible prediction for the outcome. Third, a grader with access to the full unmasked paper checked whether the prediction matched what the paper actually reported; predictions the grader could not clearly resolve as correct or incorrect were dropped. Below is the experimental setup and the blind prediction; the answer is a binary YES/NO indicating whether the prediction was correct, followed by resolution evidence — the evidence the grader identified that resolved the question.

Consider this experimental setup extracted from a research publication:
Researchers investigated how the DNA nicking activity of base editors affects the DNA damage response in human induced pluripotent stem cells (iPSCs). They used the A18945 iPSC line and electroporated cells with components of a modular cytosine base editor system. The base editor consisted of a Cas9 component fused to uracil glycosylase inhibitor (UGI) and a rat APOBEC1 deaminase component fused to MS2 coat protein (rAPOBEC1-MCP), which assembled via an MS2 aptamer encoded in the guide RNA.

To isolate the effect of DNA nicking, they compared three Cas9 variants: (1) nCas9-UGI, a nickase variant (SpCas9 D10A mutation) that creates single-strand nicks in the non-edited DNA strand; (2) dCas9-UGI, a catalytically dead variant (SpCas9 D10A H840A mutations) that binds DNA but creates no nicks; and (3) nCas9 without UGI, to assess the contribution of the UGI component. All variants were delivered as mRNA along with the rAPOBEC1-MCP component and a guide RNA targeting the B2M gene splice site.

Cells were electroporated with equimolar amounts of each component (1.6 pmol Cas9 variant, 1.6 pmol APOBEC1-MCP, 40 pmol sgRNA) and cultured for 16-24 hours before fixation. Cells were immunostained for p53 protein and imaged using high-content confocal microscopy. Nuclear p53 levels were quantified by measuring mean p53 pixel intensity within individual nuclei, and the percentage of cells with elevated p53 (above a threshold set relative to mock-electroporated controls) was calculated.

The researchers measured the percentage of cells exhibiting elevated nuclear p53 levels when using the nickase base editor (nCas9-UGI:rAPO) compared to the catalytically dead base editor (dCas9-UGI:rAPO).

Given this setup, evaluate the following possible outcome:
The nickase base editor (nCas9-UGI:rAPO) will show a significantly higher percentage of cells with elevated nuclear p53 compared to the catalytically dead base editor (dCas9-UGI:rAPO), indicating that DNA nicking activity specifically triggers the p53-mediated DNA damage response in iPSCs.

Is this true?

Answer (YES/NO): NO